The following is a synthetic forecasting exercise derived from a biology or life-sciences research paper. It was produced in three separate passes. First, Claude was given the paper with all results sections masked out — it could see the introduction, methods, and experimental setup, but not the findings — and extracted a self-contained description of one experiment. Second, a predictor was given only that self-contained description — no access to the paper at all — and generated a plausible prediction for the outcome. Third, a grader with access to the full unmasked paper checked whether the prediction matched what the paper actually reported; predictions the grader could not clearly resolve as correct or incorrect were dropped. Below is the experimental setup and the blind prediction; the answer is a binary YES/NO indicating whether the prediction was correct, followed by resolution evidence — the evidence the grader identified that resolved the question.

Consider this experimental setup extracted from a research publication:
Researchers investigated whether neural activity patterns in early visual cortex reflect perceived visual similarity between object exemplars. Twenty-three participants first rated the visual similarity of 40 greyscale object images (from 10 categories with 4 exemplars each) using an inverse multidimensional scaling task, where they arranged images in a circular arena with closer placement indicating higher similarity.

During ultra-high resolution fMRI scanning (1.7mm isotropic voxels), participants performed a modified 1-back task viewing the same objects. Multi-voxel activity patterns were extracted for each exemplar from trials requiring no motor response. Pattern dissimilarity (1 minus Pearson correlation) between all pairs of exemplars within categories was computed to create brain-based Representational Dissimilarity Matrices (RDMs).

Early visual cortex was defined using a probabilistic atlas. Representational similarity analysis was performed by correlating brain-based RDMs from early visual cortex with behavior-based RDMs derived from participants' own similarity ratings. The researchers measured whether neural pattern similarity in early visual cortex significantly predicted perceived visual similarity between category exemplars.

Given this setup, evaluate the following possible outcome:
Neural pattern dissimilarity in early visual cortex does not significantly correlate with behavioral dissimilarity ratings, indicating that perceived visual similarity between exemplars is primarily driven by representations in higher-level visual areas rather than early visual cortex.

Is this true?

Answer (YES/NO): NO